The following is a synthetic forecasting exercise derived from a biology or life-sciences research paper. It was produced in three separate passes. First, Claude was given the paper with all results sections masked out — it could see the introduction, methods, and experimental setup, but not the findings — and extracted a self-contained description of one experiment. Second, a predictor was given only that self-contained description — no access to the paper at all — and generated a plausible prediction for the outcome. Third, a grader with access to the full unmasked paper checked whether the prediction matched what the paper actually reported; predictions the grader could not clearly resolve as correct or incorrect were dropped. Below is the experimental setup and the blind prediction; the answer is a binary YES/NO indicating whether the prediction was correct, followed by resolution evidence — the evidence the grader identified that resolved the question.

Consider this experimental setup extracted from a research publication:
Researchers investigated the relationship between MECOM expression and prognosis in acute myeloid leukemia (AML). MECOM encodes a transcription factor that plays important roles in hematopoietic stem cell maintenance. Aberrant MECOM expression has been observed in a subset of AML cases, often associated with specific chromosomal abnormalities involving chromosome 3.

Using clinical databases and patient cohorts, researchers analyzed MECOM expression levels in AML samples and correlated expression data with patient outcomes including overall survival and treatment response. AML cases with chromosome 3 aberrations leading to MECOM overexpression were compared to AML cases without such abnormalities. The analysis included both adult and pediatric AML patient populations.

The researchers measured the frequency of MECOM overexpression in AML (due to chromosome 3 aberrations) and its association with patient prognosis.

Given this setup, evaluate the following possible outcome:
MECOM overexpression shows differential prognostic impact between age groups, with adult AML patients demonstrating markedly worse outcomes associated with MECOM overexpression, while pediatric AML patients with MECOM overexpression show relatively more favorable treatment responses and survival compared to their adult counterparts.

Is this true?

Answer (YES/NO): NO